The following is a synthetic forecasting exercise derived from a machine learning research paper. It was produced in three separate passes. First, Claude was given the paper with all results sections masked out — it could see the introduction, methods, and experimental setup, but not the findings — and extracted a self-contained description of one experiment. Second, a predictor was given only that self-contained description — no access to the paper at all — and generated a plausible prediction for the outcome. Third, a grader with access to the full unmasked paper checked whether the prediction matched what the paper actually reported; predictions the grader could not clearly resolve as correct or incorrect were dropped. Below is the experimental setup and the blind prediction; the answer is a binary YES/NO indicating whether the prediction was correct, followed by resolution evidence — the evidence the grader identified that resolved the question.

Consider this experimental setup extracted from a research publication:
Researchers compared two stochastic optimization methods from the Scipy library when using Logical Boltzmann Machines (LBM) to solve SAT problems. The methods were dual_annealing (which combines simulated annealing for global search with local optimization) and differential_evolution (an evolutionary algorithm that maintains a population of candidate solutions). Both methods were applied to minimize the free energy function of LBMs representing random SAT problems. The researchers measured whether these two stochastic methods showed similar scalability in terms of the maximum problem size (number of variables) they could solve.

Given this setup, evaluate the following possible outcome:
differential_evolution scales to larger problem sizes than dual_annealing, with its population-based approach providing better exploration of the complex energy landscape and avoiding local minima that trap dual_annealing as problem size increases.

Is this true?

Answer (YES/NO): NO